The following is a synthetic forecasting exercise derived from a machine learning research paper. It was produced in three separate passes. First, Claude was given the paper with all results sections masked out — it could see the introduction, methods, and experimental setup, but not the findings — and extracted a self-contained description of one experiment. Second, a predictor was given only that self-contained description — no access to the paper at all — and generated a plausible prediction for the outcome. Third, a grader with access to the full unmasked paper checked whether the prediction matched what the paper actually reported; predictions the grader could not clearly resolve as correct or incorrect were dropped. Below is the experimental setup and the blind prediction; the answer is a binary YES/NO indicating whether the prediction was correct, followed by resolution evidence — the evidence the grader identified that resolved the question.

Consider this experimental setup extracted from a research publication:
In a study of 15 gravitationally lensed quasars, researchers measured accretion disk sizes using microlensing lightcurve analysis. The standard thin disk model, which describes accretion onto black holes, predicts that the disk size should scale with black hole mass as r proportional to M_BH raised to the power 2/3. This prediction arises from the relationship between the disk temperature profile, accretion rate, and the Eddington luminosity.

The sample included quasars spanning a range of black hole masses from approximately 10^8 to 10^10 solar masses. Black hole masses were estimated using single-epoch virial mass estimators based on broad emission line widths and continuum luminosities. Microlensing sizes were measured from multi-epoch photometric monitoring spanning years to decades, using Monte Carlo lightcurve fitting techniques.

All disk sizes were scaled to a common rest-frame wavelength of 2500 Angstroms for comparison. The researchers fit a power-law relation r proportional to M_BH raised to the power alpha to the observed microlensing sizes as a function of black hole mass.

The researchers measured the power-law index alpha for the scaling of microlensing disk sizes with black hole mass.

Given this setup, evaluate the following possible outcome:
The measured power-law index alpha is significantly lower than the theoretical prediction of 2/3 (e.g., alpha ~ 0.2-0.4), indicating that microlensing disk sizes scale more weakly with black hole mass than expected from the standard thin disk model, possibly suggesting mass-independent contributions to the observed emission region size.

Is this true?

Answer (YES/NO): NO